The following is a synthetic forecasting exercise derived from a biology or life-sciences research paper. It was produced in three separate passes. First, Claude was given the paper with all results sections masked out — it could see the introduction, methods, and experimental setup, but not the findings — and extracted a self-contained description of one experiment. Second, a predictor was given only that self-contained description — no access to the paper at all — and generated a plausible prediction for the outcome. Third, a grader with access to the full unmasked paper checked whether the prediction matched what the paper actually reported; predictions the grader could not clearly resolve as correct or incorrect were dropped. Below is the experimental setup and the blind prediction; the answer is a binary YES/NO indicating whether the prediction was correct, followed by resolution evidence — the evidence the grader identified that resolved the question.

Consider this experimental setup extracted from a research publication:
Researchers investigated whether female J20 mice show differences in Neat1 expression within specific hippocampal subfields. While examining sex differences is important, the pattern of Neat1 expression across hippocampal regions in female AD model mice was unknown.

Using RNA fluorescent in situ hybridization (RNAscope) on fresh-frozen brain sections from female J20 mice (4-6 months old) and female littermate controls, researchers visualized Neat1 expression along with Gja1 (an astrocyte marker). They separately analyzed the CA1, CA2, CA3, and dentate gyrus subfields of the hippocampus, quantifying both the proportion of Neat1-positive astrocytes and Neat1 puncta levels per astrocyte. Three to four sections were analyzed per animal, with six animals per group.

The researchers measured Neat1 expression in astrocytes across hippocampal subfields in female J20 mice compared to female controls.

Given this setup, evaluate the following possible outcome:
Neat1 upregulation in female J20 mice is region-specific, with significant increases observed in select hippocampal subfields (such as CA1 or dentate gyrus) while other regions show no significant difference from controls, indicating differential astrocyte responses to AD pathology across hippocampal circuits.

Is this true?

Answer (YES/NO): YES